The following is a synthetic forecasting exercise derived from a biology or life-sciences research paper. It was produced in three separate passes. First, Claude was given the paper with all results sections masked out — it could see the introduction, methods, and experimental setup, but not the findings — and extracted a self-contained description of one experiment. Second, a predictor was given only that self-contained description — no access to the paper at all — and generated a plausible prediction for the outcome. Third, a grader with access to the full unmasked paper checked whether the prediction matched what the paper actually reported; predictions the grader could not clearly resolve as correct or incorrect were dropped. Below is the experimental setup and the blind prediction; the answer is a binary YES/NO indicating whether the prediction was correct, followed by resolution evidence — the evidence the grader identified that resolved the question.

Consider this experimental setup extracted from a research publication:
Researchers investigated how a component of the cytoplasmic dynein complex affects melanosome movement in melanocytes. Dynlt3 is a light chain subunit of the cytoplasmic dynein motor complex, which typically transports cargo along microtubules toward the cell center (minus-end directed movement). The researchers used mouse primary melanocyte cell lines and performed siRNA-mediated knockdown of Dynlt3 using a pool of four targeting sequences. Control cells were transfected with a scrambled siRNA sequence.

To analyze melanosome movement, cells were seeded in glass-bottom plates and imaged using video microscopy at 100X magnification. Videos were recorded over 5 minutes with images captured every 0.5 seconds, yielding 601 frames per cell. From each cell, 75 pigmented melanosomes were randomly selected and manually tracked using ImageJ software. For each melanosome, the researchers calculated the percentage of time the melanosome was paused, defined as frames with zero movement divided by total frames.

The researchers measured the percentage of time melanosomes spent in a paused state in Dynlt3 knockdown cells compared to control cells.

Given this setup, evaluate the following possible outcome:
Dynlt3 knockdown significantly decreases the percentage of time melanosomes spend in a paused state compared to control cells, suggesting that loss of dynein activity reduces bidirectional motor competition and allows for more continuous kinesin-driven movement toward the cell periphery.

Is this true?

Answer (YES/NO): YES